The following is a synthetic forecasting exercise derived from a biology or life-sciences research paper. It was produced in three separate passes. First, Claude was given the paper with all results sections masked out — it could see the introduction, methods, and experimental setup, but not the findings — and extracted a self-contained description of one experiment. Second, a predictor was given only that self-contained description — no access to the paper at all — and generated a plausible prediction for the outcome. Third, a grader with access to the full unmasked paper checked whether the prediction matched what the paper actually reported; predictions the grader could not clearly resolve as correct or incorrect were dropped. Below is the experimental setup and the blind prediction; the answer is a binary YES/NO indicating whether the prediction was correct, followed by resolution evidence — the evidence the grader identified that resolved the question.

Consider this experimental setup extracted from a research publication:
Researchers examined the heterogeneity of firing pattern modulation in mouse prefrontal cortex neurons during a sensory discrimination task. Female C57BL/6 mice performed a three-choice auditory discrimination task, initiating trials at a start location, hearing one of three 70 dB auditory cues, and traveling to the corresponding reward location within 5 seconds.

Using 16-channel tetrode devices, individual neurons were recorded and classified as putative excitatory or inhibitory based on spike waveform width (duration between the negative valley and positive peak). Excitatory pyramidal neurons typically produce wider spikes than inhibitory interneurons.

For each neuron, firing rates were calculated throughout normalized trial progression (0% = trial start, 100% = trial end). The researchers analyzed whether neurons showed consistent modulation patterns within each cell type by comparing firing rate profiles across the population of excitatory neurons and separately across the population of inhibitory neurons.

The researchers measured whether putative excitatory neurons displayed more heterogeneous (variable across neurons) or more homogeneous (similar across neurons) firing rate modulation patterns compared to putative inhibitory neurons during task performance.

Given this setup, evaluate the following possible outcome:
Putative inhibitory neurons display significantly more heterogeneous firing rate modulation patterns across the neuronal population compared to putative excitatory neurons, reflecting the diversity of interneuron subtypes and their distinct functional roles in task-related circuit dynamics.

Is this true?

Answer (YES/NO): NO